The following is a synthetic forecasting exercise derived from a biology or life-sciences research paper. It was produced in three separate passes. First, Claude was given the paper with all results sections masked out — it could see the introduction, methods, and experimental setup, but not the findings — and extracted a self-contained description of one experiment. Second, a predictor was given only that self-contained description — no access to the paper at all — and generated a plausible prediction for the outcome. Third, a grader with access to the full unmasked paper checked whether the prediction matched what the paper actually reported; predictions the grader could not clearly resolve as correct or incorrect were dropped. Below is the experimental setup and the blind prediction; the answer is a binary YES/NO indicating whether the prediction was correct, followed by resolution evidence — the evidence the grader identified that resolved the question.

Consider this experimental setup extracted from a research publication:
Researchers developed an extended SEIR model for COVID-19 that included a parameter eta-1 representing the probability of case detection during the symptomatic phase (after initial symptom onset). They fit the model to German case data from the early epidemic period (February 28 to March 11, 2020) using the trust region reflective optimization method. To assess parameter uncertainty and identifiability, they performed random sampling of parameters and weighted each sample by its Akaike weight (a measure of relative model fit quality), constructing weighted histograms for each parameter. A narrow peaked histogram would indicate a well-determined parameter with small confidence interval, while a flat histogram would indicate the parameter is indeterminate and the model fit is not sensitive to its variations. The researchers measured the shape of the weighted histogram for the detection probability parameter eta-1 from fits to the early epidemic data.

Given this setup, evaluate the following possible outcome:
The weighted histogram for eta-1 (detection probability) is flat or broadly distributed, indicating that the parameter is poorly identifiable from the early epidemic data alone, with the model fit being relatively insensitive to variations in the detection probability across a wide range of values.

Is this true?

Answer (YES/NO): YES